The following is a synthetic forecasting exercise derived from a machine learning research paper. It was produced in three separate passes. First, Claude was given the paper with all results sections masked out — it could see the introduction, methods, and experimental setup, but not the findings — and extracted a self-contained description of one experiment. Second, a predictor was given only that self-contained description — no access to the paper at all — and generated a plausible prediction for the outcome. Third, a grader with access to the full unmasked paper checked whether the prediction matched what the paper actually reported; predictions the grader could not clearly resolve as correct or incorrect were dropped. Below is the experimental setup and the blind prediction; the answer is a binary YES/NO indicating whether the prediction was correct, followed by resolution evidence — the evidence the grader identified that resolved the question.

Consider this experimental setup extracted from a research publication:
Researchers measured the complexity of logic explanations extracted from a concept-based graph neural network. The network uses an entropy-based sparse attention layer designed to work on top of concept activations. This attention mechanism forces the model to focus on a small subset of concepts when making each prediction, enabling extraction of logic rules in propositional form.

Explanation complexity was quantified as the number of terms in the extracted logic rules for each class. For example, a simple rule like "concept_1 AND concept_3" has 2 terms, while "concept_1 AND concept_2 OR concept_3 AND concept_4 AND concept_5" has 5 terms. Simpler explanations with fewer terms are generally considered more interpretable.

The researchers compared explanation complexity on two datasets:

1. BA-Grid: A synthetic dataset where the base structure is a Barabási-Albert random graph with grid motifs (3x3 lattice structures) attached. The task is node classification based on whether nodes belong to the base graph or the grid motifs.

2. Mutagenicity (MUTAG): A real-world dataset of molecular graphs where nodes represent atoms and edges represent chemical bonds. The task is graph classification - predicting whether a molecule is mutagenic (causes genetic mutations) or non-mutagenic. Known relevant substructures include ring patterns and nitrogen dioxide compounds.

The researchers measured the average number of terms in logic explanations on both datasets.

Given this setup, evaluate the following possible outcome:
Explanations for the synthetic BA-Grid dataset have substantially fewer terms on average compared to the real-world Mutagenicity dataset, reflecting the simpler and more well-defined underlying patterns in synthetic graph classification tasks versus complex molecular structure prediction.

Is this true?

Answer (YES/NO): NO